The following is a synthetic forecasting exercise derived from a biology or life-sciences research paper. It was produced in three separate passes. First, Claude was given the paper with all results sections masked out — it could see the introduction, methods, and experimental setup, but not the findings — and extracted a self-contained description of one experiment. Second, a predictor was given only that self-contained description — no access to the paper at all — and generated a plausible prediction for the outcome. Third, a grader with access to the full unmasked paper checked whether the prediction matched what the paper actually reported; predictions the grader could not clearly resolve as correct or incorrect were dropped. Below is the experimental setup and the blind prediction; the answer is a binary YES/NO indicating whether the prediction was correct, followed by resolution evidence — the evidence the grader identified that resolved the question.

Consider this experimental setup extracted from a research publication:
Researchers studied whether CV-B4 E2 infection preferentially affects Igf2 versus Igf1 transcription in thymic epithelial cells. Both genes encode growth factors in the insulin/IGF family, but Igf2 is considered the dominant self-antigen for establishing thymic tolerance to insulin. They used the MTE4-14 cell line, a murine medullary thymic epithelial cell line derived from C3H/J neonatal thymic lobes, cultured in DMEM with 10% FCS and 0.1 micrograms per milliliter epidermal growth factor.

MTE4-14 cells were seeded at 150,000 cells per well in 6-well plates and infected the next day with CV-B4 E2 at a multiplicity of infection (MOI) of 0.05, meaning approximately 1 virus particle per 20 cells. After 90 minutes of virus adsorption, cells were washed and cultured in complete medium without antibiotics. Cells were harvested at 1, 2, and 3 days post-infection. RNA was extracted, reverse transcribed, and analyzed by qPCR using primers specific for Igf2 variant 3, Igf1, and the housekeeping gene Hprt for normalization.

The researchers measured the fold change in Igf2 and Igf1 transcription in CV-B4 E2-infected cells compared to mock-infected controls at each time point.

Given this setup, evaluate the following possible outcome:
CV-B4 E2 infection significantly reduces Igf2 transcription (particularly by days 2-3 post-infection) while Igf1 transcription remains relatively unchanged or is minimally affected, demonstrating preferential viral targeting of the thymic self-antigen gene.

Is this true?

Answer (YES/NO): YES